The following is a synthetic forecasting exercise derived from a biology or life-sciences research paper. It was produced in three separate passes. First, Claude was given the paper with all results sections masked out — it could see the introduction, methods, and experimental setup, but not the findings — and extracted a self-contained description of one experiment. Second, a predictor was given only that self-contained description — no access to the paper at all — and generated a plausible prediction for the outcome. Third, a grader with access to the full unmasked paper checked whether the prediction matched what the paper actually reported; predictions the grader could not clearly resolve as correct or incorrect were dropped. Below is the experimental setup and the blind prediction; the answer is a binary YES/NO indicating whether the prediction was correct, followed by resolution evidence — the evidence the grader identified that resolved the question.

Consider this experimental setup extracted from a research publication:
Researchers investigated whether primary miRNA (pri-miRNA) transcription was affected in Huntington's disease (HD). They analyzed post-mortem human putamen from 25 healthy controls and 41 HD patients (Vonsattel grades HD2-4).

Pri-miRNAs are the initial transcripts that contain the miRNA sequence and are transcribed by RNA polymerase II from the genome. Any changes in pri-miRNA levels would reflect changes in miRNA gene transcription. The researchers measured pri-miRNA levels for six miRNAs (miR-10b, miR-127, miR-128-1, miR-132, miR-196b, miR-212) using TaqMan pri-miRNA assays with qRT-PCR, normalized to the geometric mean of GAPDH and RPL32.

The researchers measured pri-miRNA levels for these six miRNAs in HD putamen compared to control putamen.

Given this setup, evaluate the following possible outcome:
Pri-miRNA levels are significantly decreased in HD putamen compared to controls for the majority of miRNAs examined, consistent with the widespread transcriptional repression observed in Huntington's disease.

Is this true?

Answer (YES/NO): NO